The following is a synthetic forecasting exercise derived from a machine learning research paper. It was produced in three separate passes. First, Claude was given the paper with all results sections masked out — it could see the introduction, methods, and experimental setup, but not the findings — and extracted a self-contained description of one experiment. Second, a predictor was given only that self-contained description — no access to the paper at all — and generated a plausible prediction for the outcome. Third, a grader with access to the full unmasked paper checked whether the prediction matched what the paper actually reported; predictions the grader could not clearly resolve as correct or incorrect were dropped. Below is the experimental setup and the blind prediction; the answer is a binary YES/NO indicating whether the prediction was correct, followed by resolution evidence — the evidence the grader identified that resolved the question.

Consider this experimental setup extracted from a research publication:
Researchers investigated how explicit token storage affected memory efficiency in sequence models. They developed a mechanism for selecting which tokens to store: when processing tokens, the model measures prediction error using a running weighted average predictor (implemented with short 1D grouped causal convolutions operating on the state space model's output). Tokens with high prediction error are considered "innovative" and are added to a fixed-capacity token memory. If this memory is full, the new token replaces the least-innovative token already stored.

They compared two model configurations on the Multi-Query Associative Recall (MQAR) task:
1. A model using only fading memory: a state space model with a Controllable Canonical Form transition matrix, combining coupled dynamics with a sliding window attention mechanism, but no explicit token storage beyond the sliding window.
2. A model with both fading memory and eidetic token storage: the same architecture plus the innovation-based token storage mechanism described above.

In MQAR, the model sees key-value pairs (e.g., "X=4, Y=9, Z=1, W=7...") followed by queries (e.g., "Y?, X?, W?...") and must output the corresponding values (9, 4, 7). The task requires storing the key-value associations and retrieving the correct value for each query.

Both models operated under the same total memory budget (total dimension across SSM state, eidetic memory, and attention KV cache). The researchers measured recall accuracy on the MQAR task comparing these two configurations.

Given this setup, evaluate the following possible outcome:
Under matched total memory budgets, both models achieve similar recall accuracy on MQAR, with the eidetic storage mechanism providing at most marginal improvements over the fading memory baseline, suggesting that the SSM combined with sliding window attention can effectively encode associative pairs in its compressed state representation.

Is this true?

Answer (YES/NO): NO